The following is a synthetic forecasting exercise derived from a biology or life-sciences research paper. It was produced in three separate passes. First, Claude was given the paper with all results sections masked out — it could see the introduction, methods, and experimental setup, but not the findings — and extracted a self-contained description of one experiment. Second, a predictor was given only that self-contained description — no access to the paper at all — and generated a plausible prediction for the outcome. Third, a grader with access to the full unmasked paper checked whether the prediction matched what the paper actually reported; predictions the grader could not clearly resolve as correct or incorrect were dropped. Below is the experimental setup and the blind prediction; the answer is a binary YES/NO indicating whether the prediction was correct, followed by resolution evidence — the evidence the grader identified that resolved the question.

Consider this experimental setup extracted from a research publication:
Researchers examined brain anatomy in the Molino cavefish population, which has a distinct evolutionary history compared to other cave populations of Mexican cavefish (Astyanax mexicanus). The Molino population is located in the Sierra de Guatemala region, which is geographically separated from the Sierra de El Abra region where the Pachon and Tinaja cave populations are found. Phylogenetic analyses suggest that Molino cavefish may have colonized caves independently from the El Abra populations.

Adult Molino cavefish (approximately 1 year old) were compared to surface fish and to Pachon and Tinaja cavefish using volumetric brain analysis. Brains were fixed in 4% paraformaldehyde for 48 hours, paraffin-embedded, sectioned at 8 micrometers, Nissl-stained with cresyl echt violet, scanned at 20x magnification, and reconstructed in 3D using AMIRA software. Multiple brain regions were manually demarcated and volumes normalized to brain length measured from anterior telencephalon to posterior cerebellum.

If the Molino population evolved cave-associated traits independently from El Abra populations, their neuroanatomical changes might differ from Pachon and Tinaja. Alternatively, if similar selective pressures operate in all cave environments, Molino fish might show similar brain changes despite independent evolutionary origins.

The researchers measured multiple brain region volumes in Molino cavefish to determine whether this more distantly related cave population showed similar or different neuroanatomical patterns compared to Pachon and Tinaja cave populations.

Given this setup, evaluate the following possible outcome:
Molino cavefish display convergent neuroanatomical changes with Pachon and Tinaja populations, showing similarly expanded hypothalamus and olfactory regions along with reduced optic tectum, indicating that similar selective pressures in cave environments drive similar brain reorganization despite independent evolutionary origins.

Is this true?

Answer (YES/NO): NO